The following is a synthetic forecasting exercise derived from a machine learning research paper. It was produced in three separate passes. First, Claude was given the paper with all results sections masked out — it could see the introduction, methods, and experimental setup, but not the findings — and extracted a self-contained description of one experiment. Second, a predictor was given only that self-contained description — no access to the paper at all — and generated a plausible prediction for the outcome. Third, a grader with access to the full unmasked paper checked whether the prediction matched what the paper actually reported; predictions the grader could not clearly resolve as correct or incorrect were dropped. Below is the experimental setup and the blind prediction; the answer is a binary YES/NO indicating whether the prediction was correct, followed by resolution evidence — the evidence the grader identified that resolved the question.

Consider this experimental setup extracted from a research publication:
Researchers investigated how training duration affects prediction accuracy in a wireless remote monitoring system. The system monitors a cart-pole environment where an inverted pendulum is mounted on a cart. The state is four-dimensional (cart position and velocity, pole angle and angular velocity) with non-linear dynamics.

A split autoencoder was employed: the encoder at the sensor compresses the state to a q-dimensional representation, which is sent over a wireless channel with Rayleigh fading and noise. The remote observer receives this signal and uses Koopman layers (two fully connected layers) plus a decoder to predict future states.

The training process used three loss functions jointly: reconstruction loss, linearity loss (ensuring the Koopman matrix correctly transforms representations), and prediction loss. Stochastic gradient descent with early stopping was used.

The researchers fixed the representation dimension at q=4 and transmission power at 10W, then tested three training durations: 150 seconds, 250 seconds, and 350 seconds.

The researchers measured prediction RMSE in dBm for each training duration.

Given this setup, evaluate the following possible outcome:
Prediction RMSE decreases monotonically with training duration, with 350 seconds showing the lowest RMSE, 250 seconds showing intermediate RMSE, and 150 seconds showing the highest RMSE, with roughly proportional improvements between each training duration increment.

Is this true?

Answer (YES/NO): NO